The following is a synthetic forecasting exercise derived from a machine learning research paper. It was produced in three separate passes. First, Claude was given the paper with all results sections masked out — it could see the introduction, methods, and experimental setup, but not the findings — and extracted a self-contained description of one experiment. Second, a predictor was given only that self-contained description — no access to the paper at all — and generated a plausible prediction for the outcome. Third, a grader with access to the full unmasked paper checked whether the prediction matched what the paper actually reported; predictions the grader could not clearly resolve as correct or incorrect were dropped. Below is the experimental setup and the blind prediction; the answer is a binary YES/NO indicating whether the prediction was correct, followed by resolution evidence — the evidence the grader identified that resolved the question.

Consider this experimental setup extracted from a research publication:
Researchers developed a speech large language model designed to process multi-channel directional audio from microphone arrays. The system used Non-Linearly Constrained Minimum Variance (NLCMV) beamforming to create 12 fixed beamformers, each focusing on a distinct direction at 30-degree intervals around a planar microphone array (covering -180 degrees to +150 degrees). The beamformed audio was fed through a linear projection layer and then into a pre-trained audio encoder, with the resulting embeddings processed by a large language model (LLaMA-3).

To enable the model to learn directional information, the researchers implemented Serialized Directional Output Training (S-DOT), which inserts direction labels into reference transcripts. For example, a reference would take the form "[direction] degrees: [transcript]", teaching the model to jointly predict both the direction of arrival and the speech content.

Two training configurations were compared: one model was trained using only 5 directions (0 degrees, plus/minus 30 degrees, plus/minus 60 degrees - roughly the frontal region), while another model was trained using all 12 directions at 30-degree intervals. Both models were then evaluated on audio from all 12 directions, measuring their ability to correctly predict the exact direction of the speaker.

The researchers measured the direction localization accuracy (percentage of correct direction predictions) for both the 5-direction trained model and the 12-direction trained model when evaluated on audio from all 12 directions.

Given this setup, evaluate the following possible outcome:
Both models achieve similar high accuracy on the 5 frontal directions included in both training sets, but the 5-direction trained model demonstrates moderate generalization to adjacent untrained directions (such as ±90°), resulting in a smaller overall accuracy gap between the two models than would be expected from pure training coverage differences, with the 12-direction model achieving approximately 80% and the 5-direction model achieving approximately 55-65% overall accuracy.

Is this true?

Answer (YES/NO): NO